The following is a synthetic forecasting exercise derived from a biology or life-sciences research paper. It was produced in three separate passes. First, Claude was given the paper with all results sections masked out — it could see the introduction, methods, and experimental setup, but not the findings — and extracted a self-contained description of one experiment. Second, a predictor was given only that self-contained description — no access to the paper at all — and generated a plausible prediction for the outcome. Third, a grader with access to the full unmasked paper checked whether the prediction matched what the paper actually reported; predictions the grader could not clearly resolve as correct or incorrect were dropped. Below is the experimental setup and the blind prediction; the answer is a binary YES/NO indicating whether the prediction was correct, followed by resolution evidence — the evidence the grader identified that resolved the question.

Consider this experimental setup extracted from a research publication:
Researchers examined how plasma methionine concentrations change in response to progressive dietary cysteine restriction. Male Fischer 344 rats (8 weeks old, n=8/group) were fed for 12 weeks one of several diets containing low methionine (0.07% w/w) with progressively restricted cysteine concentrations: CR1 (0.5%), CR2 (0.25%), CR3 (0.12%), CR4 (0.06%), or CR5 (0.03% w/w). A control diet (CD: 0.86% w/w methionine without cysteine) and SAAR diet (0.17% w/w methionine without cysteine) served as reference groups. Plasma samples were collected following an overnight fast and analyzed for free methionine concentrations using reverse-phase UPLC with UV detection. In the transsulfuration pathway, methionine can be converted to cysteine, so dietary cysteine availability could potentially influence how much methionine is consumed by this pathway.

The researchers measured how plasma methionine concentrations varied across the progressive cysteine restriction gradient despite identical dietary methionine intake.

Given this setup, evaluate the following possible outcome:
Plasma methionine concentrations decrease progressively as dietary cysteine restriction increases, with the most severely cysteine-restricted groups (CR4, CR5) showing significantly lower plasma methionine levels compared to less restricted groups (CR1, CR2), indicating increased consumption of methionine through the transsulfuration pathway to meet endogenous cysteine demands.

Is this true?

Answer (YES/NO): YES